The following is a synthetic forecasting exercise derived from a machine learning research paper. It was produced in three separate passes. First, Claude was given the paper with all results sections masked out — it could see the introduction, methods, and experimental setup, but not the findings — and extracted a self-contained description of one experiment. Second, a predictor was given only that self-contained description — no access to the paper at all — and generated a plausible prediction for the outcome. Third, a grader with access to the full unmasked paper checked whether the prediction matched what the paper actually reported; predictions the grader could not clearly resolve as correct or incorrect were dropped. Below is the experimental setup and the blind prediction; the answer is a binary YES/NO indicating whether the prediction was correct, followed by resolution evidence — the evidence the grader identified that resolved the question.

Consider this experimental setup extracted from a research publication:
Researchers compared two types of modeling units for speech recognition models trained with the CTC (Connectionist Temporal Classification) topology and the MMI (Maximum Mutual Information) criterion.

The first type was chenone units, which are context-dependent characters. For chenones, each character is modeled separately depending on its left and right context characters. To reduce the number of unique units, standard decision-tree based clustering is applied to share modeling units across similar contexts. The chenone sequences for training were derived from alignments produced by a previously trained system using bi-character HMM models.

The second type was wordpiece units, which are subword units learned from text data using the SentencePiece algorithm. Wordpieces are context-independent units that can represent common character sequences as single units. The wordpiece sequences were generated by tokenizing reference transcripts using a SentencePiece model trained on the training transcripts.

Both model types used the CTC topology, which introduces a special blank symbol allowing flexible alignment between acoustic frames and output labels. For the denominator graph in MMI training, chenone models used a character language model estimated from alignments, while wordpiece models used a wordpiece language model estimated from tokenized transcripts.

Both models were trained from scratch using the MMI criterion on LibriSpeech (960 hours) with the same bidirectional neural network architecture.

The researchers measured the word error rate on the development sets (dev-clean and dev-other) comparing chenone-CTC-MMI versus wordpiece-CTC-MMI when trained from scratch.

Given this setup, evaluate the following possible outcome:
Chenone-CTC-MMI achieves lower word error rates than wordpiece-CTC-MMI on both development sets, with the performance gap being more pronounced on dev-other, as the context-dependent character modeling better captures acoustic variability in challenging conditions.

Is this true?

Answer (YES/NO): YES